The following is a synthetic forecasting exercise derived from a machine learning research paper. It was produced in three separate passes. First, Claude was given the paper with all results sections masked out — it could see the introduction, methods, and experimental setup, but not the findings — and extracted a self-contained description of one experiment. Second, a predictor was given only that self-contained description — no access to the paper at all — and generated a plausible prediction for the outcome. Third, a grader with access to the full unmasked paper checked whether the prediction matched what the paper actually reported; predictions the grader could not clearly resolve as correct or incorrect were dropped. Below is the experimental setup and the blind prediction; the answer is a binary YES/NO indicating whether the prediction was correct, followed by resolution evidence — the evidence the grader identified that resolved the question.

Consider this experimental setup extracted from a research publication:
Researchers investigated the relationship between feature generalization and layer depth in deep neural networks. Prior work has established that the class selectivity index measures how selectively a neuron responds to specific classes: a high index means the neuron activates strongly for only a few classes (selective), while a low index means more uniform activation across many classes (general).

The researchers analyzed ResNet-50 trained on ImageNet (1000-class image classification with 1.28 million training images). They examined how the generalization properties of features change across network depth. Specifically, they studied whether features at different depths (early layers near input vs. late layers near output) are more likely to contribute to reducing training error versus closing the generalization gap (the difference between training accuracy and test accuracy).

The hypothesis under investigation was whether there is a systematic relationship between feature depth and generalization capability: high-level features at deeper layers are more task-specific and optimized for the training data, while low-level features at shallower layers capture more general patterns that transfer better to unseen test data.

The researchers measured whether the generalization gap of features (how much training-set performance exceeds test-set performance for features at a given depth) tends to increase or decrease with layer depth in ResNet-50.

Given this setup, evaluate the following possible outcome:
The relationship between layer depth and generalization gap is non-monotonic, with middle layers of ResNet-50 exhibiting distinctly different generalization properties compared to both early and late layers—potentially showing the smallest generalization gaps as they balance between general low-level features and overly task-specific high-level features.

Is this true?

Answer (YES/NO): NO